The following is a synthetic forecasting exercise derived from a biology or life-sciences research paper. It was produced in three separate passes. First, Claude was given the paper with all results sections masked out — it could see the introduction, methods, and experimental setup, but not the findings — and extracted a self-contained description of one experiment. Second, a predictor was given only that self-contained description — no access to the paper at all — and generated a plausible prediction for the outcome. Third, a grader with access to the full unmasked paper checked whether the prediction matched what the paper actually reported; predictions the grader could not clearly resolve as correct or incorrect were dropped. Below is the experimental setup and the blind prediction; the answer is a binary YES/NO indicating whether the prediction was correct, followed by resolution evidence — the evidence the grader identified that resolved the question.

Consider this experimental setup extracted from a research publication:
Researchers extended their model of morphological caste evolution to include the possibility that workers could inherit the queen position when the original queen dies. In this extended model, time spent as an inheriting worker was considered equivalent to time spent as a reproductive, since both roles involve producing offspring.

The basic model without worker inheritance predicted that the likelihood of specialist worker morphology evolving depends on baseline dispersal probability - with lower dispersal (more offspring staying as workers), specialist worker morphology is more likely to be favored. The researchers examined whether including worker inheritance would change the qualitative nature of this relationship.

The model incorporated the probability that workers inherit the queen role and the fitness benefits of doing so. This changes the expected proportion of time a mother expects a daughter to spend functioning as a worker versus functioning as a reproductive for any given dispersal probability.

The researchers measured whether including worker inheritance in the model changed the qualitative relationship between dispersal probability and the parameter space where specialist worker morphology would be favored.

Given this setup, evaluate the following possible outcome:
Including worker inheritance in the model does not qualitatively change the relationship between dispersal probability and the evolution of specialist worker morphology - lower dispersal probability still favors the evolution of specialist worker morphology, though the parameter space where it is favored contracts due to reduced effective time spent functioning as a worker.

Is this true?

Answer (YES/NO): YES